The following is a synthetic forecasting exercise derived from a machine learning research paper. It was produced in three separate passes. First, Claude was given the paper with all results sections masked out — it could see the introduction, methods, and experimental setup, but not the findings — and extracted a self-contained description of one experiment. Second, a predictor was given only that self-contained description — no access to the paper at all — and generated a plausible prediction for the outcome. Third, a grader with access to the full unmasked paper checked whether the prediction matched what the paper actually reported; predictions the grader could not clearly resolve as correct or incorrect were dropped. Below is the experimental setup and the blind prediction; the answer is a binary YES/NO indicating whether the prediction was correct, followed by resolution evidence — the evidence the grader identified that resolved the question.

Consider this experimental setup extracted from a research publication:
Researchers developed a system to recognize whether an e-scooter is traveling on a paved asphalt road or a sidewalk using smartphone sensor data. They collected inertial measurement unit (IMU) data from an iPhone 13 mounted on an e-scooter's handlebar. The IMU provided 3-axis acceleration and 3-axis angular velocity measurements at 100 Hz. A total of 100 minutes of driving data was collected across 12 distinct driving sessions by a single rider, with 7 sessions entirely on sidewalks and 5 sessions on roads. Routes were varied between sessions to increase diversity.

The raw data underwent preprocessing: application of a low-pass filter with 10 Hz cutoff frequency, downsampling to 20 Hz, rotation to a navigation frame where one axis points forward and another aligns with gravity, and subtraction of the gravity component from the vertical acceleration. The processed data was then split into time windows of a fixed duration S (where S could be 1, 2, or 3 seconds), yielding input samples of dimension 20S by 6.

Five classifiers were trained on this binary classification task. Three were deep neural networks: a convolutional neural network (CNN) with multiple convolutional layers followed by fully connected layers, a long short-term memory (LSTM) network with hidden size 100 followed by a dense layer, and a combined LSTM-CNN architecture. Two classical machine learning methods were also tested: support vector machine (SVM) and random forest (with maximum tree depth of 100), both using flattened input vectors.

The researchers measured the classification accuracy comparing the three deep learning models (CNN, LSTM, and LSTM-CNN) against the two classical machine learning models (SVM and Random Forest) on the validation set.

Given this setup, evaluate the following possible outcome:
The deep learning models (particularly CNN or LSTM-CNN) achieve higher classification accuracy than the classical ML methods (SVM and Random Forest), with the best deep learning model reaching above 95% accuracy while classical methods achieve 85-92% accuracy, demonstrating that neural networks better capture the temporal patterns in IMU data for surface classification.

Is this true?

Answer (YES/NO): NO